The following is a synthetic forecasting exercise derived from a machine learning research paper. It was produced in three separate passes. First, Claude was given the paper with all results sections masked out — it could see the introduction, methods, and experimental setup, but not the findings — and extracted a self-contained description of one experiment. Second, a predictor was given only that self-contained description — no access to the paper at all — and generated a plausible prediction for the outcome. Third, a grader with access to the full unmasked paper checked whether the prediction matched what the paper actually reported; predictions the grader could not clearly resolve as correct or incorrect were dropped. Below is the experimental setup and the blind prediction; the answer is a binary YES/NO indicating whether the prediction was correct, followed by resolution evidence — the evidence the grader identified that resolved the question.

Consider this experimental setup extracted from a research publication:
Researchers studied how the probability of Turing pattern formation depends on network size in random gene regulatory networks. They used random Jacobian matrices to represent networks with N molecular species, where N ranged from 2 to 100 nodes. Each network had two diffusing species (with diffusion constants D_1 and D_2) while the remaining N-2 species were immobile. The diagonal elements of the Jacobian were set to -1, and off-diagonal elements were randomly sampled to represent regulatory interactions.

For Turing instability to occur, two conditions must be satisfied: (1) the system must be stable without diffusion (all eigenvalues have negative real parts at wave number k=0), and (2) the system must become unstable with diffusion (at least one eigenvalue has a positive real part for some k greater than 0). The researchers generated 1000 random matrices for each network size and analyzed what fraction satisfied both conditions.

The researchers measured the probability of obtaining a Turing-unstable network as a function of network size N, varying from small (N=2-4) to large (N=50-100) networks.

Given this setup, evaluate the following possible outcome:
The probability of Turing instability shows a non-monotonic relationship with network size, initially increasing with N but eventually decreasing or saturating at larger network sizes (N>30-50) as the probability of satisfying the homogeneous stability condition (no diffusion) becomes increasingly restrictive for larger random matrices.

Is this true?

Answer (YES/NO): NO